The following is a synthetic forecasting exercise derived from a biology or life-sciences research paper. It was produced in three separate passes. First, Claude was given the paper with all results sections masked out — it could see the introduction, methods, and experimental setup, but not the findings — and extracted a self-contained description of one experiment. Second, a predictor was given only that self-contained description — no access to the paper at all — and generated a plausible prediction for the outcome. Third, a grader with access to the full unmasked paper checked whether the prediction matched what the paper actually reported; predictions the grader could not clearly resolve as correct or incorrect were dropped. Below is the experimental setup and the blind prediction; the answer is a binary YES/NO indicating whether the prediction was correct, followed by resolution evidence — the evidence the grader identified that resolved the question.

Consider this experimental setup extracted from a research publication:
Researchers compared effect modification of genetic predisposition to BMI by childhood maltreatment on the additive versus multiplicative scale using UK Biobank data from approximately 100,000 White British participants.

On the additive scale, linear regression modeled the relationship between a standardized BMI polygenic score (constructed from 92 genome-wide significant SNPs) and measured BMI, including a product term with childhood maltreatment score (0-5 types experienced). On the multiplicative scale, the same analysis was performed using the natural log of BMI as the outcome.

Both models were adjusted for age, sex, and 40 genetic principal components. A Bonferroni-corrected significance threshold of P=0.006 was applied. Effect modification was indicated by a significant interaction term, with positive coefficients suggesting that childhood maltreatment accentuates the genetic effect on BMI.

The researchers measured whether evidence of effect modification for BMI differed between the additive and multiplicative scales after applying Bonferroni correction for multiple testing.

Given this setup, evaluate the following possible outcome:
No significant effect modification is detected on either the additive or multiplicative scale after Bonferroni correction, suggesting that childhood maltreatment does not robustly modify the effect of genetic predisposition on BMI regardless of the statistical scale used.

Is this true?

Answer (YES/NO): NO